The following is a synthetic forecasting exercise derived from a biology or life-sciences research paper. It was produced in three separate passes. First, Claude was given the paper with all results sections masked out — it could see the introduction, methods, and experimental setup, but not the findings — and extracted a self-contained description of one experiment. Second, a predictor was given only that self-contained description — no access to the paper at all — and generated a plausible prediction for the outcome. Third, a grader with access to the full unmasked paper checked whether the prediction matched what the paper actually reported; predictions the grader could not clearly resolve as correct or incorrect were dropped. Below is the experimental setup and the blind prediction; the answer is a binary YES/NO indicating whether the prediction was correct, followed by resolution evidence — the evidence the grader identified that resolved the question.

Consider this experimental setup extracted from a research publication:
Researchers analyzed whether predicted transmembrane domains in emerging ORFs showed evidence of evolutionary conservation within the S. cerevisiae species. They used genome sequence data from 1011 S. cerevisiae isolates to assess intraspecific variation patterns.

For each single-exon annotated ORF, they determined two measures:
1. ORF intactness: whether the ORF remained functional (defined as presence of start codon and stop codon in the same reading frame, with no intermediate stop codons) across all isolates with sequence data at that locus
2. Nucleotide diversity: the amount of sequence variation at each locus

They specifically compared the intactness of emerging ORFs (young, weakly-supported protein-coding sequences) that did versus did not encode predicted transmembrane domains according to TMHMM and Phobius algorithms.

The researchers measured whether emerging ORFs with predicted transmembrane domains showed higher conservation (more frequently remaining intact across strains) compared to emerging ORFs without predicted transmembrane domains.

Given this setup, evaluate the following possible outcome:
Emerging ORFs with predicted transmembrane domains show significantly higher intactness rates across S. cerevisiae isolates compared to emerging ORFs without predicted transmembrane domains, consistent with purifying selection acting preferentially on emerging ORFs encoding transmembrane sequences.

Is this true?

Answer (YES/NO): NO